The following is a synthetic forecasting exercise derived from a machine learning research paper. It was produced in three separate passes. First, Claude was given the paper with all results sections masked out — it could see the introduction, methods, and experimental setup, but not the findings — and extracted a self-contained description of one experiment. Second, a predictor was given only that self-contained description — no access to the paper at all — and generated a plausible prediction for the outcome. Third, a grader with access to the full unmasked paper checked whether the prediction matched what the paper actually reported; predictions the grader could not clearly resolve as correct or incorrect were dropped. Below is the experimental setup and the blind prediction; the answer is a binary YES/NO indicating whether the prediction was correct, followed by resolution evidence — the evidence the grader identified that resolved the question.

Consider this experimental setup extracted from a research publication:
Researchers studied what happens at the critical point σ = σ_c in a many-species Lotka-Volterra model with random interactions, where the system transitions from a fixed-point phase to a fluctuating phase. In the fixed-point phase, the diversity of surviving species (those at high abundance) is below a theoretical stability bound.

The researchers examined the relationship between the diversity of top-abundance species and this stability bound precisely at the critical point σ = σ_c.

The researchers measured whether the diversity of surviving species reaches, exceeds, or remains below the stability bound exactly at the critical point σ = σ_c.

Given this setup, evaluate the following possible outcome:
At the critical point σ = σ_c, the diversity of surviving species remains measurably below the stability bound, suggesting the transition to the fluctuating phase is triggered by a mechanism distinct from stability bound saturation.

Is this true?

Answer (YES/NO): NO